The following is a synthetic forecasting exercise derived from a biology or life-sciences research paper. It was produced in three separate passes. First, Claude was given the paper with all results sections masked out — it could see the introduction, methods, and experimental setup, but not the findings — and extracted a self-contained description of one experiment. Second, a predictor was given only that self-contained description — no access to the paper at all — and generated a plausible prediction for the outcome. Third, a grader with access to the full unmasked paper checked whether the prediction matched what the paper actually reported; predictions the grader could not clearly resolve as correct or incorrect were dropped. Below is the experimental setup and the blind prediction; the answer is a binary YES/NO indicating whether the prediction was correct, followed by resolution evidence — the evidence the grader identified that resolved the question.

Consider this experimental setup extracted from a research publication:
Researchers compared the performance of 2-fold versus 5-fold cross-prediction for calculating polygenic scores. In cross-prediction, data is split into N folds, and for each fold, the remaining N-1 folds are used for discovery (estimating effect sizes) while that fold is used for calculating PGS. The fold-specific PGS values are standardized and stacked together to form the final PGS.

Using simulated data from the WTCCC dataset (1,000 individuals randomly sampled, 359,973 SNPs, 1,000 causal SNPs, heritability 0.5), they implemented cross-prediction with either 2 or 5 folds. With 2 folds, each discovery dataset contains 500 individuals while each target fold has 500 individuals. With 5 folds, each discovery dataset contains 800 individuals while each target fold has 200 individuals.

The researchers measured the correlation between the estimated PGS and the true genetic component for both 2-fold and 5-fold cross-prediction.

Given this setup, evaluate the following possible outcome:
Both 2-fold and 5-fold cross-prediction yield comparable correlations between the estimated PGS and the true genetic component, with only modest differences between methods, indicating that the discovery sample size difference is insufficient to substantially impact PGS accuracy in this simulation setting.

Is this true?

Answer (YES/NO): YES